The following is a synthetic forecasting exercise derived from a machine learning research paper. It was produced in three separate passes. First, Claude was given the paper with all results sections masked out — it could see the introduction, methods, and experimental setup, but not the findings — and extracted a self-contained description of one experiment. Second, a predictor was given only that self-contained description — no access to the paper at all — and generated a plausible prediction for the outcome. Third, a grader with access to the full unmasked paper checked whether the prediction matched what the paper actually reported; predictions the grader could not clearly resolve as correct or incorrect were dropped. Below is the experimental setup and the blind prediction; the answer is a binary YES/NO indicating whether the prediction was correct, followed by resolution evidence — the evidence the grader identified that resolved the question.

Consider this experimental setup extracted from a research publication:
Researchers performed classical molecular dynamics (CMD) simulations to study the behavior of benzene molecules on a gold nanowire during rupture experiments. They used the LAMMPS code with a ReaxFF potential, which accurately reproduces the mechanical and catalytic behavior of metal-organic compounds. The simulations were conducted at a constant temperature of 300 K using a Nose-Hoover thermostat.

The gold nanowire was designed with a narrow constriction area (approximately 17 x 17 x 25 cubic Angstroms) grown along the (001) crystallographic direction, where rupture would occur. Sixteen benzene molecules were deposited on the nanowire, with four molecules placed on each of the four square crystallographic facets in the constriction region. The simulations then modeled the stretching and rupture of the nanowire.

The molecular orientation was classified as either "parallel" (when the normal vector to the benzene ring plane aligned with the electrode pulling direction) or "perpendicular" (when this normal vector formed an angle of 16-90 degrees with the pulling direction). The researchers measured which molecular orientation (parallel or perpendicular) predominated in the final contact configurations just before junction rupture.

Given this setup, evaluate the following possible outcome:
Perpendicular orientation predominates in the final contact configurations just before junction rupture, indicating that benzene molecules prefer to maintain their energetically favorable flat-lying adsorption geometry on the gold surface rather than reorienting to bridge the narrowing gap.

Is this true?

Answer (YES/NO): NO